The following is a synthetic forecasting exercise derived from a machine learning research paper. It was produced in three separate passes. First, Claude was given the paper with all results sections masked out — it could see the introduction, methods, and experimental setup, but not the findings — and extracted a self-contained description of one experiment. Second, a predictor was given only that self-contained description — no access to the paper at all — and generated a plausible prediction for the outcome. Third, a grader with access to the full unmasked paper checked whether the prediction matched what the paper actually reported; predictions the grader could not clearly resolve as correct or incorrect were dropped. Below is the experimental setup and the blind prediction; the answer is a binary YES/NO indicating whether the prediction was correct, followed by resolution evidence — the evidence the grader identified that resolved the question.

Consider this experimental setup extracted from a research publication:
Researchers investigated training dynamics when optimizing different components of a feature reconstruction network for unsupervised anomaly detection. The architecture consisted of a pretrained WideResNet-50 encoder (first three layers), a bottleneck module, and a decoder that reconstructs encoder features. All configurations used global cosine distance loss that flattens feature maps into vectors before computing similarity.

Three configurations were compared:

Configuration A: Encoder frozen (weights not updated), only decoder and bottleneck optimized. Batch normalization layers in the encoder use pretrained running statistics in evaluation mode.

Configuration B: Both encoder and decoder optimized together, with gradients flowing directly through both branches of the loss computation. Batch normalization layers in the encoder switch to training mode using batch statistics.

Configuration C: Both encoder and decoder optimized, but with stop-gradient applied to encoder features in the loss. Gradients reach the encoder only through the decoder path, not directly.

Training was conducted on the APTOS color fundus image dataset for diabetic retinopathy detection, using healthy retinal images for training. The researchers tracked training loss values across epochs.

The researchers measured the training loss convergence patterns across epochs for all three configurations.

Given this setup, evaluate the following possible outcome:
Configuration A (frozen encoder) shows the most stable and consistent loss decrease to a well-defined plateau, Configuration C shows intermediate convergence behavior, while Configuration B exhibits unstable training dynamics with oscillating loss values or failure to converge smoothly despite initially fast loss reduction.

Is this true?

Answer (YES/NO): NO